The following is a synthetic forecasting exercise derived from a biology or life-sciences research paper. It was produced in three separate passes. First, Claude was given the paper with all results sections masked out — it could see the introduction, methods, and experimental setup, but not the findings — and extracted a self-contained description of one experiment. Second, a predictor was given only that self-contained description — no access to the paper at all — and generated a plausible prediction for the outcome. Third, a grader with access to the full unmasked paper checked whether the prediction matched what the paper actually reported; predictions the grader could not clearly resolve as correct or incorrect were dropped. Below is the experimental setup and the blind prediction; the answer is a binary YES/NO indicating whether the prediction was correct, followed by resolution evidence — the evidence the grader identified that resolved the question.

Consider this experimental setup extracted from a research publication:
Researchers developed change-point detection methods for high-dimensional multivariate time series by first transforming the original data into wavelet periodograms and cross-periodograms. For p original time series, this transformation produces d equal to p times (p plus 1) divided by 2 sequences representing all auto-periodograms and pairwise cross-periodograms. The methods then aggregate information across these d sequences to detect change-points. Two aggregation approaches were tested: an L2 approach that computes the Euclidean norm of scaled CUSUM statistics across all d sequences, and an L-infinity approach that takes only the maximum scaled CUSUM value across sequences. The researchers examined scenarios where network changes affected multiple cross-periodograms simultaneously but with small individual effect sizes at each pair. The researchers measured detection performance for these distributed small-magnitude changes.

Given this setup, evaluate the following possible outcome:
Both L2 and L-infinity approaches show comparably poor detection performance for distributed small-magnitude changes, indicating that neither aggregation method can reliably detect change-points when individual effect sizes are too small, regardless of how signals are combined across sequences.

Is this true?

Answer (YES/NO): NO